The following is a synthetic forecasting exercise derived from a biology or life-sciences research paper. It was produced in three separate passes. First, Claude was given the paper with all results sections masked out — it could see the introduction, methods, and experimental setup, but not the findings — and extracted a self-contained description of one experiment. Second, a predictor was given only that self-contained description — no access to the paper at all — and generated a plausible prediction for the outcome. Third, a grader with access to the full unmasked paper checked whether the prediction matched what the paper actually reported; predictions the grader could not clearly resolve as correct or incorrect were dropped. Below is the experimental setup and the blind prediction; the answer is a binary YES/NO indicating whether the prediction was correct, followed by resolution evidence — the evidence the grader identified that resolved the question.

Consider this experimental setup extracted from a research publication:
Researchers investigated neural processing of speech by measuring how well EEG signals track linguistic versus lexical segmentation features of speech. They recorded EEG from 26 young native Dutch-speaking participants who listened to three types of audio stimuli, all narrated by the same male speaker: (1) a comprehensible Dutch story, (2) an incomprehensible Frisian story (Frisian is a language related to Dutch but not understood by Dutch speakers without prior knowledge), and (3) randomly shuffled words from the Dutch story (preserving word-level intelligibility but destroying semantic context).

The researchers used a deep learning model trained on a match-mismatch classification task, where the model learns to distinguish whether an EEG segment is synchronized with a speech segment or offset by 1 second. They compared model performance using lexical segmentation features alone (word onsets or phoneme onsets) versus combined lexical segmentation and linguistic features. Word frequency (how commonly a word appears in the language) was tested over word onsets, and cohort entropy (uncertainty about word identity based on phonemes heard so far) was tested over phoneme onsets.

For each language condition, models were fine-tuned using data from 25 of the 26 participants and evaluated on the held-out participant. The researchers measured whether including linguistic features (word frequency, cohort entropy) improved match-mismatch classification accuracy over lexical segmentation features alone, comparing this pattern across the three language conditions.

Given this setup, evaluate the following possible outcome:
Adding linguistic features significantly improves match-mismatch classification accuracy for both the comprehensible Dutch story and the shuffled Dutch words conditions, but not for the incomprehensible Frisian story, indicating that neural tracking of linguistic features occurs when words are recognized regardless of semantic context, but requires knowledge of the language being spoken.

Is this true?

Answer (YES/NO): NO